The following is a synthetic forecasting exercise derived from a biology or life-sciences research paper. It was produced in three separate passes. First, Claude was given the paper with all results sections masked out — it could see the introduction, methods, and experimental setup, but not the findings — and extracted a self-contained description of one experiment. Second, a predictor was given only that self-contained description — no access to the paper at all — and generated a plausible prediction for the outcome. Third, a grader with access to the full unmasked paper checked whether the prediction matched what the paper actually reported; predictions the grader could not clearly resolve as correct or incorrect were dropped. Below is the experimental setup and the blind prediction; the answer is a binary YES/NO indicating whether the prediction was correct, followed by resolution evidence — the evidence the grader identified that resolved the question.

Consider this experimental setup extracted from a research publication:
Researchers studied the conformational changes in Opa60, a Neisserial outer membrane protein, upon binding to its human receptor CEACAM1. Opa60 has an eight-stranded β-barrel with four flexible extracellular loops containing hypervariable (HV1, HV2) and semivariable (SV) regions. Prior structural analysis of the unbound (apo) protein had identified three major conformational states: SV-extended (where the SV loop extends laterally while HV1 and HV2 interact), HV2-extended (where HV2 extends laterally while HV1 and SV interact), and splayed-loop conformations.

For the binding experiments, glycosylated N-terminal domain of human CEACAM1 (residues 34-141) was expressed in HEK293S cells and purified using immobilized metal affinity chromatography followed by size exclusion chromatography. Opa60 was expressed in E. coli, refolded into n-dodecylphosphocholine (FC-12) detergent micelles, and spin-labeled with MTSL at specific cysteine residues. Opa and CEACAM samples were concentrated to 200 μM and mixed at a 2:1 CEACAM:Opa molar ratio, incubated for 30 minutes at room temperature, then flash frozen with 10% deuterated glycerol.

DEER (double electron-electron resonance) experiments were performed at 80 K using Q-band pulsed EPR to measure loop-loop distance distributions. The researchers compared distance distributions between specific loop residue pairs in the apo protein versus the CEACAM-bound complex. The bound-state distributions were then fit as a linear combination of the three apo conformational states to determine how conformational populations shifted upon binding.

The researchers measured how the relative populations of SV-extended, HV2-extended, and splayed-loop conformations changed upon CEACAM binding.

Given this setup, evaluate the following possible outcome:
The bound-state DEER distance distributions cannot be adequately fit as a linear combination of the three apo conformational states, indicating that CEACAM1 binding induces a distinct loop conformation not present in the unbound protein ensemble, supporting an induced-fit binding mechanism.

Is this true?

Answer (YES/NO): NO